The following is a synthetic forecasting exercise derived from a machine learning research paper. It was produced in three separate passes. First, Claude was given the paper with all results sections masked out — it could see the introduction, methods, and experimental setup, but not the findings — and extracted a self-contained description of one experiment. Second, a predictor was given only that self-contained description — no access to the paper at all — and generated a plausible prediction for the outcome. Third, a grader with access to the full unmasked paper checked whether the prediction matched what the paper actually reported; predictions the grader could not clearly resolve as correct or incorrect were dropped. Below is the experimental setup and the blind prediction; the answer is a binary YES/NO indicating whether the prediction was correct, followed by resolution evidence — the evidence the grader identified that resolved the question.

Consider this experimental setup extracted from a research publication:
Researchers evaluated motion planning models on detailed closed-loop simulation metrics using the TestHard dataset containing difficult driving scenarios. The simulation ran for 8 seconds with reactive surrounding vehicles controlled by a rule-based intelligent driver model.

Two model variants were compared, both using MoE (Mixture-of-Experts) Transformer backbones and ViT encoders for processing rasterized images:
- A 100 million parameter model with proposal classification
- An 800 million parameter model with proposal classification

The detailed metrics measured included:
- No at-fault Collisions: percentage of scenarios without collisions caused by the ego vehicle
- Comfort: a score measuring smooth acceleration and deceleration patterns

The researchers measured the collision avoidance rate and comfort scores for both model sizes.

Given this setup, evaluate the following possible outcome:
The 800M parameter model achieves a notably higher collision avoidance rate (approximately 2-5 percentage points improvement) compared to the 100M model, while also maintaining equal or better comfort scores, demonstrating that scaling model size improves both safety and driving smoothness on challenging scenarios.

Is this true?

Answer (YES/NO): NO